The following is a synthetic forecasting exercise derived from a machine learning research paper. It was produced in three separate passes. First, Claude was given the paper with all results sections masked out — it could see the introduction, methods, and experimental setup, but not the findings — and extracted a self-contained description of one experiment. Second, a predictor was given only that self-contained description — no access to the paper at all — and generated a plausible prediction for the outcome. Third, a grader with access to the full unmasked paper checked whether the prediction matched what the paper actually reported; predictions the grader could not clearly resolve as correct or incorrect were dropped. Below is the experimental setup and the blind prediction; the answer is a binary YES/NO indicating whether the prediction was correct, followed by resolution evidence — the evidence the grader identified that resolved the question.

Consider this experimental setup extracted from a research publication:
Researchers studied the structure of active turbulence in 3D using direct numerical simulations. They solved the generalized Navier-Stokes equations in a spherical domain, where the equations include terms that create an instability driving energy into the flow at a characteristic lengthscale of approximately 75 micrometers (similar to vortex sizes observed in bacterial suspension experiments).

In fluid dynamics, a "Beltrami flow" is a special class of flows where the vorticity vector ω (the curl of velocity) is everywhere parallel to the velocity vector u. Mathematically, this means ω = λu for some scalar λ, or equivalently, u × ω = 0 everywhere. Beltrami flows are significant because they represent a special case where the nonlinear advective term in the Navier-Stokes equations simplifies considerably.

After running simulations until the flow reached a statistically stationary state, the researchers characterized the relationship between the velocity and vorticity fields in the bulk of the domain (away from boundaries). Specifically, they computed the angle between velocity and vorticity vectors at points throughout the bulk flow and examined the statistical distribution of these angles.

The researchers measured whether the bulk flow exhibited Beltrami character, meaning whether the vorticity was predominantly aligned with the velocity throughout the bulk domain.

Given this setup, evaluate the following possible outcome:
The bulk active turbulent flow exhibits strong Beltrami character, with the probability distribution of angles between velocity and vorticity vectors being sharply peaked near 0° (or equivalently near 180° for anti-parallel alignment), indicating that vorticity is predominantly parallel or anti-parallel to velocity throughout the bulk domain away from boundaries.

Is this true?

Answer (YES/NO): YES